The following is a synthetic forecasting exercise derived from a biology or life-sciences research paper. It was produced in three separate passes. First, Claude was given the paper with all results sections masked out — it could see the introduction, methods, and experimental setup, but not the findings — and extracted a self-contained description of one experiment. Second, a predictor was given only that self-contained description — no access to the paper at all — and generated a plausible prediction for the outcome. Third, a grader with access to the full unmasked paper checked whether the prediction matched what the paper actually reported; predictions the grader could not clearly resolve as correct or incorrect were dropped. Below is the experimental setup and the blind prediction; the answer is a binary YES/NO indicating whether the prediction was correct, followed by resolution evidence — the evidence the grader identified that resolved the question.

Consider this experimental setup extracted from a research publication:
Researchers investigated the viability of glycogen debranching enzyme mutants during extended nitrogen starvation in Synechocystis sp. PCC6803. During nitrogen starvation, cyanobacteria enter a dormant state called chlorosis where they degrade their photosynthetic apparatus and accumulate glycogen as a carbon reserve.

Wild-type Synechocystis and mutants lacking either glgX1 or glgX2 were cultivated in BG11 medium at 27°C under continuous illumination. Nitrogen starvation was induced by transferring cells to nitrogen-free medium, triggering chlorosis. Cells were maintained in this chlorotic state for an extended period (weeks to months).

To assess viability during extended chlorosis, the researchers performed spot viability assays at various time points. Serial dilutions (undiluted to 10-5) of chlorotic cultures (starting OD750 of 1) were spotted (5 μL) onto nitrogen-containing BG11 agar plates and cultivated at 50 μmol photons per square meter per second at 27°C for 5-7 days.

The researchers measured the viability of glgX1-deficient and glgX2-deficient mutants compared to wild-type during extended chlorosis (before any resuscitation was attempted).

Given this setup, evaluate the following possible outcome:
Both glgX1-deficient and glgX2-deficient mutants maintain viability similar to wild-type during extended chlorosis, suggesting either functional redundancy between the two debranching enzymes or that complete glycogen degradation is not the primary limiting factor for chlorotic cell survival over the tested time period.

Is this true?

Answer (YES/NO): NO